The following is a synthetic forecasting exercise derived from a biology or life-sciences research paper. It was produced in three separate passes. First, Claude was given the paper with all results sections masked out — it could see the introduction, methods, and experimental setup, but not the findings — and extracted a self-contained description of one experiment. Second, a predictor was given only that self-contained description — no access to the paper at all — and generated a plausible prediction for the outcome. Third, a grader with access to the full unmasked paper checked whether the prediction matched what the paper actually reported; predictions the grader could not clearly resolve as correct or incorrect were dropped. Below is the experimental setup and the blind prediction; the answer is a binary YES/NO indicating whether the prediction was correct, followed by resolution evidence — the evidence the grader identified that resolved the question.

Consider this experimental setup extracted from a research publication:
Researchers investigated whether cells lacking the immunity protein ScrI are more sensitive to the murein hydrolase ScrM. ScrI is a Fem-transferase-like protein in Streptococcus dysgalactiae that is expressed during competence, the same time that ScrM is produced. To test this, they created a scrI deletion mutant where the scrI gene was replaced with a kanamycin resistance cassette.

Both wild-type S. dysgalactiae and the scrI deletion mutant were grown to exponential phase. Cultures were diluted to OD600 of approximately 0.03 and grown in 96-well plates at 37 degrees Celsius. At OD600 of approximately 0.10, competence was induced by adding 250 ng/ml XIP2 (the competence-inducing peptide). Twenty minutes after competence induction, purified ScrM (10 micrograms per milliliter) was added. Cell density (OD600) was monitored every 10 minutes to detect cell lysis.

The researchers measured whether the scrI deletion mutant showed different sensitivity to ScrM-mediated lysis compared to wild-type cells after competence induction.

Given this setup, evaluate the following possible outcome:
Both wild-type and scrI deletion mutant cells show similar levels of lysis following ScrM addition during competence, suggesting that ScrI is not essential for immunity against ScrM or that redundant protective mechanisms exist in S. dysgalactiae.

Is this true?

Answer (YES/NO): NO